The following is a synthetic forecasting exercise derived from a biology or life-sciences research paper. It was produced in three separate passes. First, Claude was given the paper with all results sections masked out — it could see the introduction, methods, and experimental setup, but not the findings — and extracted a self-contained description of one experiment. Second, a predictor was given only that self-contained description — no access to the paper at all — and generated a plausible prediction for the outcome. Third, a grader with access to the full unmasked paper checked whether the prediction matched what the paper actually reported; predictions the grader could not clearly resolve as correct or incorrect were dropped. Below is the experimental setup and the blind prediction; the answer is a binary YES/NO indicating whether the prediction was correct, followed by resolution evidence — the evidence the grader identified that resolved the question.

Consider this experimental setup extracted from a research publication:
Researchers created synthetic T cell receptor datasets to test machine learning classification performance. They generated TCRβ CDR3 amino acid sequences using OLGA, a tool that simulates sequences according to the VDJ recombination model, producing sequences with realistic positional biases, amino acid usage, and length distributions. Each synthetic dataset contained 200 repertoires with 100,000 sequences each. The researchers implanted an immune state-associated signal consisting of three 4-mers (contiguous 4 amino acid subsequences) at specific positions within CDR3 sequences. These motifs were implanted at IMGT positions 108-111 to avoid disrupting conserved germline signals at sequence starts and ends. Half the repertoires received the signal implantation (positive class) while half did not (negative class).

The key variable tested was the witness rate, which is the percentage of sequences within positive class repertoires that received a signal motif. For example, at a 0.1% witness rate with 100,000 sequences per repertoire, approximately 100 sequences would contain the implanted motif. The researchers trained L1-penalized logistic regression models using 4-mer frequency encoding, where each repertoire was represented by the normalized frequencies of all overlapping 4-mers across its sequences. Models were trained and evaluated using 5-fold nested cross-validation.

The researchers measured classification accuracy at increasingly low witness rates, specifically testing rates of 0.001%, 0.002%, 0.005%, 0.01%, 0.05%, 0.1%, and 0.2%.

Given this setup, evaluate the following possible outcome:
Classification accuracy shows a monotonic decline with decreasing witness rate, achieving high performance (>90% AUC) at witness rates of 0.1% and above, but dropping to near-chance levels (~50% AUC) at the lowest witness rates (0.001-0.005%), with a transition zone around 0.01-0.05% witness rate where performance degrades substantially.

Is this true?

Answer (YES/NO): NO